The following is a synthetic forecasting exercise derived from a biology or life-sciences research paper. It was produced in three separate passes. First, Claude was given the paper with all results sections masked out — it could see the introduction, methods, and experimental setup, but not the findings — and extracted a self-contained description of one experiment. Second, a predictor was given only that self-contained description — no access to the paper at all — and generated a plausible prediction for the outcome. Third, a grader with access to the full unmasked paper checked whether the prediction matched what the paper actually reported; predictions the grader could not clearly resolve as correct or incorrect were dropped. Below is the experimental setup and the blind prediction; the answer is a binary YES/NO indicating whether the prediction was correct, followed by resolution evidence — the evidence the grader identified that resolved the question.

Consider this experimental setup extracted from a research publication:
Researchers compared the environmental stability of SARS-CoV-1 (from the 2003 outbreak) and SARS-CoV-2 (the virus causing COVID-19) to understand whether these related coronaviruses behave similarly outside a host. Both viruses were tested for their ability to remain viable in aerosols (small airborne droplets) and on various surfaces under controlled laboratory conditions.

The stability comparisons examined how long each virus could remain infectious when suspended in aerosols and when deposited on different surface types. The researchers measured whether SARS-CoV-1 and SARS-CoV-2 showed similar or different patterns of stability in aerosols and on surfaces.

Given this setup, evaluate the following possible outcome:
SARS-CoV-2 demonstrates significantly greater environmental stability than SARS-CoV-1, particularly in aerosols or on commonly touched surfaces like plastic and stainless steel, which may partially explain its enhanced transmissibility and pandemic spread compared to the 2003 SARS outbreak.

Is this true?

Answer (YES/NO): NO